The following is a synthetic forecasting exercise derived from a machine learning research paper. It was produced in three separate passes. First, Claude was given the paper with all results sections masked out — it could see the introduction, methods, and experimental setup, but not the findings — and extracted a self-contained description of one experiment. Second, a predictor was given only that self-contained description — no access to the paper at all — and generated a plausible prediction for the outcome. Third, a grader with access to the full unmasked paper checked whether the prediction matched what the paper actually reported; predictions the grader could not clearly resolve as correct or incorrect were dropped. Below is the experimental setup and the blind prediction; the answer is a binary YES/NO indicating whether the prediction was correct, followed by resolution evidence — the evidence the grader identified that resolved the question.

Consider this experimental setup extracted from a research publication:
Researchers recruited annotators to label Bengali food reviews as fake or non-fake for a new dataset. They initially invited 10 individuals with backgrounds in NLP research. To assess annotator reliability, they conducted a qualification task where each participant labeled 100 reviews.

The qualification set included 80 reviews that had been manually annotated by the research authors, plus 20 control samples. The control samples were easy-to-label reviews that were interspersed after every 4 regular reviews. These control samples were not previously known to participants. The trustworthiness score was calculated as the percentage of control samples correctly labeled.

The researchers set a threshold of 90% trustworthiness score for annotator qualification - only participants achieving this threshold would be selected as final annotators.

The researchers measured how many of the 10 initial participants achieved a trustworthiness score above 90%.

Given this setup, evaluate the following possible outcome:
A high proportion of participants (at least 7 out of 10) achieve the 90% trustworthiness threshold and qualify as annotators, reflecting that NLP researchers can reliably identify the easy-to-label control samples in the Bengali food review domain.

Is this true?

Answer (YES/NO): NO